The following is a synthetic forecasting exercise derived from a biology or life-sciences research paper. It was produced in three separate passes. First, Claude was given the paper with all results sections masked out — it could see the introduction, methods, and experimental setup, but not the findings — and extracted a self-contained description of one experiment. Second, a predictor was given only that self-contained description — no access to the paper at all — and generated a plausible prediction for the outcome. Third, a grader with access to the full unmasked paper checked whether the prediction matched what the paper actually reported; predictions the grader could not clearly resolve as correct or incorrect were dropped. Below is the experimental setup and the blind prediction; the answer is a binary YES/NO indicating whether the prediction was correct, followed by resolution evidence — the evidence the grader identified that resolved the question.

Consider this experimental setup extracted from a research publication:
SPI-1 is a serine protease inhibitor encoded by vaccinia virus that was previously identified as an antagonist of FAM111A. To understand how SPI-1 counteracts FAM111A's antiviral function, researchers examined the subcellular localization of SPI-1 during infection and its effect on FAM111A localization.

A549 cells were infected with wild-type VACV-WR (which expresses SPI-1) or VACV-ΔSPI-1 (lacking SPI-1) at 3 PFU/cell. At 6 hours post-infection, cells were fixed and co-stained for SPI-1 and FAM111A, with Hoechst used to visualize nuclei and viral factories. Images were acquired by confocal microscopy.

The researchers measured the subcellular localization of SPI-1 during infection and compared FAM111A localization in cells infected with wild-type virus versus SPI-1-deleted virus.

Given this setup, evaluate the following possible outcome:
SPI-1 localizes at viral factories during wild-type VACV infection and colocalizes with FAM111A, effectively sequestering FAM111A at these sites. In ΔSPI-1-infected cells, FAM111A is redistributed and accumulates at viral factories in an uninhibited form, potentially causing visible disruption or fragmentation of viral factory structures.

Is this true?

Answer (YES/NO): NO